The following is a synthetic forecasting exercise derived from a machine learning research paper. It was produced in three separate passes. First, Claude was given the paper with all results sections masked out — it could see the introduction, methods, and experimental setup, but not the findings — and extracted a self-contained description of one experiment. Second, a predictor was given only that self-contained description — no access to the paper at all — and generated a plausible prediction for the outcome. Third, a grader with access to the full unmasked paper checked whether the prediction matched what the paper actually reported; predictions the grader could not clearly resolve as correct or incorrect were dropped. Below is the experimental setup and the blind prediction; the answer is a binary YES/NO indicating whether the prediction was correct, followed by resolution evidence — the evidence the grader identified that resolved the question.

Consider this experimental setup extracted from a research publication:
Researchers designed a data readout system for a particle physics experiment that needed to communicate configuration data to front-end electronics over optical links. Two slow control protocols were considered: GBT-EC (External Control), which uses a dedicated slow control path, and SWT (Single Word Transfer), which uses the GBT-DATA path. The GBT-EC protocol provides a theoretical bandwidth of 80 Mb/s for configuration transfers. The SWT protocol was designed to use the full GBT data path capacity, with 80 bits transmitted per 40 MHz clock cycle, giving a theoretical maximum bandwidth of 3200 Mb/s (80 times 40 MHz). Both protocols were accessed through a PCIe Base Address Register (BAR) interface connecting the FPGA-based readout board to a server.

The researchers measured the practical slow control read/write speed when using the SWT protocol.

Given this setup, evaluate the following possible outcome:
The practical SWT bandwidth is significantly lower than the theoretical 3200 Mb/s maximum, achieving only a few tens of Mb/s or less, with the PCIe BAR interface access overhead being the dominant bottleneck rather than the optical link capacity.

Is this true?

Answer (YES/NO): YES